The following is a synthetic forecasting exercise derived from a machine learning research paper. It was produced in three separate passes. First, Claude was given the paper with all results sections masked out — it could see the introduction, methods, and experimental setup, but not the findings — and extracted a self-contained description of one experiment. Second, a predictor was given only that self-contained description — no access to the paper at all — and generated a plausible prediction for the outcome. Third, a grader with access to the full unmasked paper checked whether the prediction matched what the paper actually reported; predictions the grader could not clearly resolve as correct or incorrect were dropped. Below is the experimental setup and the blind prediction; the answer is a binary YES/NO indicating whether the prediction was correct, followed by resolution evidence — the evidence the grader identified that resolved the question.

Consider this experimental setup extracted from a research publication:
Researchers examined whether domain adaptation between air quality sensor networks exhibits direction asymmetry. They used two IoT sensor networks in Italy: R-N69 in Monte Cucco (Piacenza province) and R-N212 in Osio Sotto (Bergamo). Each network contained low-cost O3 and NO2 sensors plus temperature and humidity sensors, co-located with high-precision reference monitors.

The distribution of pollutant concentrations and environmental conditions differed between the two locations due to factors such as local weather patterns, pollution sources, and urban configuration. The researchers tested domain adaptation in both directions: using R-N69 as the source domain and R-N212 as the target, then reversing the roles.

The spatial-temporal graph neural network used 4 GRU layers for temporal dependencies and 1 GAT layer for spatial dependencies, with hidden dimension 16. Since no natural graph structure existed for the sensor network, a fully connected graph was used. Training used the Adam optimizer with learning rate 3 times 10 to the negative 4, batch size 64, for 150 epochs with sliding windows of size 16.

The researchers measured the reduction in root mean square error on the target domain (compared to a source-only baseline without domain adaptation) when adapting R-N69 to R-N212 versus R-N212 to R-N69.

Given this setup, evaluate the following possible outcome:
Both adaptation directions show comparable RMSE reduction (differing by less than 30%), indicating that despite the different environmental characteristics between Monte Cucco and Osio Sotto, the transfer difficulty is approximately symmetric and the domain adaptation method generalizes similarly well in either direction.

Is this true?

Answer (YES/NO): NO